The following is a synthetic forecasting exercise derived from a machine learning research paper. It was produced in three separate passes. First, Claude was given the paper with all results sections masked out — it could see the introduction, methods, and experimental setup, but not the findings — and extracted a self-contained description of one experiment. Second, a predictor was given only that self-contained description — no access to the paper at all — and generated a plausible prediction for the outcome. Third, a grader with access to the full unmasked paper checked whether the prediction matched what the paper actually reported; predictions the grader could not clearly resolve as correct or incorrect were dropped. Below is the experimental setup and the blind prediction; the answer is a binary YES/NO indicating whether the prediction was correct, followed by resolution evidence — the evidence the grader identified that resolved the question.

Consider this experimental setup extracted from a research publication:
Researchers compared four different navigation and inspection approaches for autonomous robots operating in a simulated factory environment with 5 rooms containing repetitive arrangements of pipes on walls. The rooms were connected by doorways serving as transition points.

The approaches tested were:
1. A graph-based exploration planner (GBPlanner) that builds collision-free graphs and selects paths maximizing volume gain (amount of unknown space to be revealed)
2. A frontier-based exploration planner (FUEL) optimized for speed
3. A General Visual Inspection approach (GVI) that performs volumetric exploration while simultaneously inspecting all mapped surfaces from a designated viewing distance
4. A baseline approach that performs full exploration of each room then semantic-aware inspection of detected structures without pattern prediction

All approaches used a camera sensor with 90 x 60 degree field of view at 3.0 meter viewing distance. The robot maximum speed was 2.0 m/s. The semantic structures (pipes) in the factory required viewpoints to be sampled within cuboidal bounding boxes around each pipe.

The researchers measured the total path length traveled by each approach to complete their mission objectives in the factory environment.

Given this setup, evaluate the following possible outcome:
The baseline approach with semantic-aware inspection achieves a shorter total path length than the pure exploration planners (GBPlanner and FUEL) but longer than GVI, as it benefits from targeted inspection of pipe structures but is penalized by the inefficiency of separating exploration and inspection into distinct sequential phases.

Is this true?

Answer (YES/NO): NO